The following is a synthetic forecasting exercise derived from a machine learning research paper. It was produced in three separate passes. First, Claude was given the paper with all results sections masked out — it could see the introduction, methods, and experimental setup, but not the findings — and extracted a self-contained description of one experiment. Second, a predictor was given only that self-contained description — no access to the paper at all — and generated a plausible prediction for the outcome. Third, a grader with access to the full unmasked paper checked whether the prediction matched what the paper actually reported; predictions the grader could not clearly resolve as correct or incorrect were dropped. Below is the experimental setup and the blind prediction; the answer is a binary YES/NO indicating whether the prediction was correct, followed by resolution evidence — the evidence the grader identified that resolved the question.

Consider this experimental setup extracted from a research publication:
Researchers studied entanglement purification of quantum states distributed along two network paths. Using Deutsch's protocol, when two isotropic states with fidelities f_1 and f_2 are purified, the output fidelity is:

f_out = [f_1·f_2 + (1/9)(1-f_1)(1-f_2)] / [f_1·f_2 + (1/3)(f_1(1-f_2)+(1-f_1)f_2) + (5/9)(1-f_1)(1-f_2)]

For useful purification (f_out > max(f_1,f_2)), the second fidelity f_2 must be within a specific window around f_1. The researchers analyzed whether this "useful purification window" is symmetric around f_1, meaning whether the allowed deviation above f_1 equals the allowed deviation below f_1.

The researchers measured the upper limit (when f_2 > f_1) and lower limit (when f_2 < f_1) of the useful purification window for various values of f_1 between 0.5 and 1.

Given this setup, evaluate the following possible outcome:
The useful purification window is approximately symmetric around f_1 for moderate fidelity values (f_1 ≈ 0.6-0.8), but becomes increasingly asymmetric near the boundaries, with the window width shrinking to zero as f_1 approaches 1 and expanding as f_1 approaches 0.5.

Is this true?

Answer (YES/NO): NO